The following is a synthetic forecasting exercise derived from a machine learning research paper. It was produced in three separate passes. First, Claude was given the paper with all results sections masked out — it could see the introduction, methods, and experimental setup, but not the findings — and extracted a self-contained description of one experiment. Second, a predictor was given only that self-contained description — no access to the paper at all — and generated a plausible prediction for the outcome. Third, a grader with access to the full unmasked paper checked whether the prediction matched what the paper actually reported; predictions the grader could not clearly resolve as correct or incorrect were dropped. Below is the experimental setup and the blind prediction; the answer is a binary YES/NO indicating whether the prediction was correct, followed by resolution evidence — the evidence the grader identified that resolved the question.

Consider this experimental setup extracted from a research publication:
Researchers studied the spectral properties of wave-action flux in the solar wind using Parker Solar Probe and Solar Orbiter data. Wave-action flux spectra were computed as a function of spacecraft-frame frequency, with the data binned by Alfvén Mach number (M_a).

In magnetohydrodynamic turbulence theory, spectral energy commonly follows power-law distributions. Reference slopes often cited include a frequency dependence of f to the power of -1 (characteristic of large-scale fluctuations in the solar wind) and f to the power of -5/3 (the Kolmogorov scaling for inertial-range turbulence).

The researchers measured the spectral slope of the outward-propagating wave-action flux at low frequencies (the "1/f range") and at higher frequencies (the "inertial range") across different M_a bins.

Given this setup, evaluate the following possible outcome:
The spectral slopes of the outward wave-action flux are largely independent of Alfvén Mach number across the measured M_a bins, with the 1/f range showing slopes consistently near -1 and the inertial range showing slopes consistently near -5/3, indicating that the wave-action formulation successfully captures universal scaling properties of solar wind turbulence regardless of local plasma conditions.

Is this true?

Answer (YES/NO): NO